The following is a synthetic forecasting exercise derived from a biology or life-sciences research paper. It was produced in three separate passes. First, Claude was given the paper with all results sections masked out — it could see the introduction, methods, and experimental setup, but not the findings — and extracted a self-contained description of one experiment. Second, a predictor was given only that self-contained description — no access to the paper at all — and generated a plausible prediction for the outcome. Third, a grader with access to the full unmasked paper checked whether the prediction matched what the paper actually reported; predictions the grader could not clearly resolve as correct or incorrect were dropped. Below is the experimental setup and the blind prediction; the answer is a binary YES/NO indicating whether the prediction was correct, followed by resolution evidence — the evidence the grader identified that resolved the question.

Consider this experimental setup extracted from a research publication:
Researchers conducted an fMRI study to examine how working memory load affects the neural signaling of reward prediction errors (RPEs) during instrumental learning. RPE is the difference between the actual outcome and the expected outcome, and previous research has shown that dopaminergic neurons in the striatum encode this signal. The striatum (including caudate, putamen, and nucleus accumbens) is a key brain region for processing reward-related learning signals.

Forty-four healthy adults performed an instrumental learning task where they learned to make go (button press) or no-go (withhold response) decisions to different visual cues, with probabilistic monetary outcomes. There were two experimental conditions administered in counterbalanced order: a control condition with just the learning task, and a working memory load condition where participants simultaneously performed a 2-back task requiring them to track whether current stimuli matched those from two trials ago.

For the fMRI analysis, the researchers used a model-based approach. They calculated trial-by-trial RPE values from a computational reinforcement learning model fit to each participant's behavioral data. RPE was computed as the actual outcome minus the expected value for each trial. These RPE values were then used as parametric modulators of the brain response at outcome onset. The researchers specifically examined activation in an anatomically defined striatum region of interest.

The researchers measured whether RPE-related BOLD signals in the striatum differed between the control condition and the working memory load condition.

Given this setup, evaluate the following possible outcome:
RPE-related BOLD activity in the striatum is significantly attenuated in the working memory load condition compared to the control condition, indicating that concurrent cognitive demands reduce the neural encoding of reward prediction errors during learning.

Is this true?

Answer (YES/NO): NO